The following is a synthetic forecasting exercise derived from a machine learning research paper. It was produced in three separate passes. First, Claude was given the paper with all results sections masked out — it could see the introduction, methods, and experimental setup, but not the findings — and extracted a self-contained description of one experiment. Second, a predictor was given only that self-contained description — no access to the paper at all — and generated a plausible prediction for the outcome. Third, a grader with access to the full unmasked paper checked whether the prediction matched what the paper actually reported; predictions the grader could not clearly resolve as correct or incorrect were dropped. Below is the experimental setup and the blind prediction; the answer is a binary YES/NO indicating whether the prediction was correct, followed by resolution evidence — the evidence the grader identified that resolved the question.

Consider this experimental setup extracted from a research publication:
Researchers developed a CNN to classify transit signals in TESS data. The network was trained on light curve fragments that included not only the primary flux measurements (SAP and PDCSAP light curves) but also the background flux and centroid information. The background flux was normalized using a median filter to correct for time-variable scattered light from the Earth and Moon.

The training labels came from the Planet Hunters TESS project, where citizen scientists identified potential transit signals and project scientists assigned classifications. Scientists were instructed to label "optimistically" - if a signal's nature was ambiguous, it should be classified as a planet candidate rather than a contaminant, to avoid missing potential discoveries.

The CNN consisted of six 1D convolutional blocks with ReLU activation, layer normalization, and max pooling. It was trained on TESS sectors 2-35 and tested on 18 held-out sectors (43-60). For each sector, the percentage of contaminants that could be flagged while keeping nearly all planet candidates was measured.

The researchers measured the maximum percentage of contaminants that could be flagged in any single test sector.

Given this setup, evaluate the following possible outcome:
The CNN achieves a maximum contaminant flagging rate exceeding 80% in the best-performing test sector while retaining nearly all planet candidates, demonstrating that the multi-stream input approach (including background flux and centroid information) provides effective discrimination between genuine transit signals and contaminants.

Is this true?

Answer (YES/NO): NO